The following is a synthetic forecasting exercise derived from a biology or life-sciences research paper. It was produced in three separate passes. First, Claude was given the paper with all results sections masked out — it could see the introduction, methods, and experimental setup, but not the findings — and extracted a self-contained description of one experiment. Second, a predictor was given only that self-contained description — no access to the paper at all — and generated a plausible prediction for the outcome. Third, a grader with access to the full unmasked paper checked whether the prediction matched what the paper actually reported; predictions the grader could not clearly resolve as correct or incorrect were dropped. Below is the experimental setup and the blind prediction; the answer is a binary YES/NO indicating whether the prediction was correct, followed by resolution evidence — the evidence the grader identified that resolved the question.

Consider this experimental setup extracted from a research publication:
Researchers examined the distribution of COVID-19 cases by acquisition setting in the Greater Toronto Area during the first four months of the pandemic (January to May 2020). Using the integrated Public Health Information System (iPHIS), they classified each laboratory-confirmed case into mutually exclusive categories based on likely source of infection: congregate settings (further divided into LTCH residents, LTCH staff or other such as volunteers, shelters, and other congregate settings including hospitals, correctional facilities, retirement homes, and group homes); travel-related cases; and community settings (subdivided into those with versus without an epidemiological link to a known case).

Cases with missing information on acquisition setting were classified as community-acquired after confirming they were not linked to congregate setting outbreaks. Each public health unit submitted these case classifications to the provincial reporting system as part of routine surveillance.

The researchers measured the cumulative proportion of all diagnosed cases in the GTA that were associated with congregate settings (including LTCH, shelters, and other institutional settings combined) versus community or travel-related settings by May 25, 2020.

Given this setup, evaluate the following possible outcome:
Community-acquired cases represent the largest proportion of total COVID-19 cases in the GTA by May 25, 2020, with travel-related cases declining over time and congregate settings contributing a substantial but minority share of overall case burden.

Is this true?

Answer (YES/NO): NO